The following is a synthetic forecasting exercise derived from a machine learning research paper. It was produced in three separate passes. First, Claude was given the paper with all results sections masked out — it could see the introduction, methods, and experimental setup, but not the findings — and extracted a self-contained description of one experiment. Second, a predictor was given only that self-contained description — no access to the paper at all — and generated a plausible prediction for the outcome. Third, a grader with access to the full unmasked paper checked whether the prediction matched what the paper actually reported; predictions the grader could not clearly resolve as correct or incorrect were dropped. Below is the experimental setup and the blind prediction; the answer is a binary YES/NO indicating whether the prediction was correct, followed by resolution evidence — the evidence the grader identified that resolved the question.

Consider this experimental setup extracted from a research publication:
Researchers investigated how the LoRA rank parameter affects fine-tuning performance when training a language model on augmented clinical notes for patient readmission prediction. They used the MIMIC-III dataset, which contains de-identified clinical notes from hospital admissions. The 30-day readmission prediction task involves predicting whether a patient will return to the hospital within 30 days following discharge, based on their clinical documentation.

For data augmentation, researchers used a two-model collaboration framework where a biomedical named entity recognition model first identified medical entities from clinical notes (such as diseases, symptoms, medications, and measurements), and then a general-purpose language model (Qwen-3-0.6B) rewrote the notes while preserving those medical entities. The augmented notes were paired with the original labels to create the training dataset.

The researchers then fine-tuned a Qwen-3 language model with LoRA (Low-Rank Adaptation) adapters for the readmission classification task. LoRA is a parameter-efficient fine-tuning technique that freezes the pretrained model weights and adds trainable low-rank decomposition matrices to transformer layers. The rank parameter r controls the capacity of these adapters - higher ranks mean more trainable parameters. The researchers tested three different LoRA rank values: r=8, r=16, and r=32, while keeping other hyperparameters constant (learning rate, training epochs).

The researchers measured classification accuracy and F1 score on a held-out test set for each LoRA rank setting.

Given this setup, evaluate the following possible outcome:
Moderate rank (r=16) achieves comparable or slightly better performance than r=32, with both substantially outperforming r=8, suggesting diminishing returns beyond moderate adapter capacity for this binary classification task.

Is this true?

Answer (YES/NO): YES